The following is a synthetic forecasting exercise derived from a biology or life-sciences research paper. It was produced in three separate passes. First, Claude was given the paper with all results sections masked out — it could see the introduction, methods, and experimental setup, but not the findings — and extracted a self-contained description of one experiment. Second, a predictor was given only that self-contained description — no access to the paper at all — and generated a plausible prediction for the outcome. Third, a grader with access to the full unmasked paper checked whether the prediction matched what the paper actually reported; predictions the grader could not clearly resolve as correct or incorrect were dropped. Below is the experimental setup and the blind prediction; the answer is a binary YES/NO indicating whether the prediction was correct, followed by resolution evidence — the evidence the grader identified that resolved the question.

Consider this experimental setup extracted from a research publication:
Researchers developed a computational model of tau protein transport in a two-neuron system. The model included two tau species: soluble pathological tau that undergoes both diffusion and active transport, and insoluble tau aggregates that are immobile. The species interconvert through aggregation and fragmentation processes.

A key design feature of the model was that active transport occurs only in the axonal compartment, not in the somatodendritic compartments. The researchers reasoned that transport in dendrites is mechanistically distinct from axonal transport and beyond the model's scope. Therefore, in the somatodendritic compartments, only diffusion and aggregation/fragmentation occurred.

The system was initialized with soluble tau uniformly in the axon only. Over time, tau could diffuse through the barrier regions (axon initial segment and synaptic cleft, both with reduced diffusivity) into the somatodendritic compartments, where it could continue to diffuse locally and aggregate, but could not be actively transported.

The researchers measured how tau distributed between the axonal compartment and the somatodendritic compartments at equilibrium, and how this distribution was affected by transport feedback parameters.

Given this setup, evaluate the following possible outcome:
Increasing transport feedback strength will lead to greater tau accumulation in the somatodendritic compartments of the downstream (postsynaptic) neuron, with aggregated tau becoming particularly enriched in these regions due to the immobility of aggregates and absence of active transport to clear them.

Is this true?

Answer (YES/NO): NO